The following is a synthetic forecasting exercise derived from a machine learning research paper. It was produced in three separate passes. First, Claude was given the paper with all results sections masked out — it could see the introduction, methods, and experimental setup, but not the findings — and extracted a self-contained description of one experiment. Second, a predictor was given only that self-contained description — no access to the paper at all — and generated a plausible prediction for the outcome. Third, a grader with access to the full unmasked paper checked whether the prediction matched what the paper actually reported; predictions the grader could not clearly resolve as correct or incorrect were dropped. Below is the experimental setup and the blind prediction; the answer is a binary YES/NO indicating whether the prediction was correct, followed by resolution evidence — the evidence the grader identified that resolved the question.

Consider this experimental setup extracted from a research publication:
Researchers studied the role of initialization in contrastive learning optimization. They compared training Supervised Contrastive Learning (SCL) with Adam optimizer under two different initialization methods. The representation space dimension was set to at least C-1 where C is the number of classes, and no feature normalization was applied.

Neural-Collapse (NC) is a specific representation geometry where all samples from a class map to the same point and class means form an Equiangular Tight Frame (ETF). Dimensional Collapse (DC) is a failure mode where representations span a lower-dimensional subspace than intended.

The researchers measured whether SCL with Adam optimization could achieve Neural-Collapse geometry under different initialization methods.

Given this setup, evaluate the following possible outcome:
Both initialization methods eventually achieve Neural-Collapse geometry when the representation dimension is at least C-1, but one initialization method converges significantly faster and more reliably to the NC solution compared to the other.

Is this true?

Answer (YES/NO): NO